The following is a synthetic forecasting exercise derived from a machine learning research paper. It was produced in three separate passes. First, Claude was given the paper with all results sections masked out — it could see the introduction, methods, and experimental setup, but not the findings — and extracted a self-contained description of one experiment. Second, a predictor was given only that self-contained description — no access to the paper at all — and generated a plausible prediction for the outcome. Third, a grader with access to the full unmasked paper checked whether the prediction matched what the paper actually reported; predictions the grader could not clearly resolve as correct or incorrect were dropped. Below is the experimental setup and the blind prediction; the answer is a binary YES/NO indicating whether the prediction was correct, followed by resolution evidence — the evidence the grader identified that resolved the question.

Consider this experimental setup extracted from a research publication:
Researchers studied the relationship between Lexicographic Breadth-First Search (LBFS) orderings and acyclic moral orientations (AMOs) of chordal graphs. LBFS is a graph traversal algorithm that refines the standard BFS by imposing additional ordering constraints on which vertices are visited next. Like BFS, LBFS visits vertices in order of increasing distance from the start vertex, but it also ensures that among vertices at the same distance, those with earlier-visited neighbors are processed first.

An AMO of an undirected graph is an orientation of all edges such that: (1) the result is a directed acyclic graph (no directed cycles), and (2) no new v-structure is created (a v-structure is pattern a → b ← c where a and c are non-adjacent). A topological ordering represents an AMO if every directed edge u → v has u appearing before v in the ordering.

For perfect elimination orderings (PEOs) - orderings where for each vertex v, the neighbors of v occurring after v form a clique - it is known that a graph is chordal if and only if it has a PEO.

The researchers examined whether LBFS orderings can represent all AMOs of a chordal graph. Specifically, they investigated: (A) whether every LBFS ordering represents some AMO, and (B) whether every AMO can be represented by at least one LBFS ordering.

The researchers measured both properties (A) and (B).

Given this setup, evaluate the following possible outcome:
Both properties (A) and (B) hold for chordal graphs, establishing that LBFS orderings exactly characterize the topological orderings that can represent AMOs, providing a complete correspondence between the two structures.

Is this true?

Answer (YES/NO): YES